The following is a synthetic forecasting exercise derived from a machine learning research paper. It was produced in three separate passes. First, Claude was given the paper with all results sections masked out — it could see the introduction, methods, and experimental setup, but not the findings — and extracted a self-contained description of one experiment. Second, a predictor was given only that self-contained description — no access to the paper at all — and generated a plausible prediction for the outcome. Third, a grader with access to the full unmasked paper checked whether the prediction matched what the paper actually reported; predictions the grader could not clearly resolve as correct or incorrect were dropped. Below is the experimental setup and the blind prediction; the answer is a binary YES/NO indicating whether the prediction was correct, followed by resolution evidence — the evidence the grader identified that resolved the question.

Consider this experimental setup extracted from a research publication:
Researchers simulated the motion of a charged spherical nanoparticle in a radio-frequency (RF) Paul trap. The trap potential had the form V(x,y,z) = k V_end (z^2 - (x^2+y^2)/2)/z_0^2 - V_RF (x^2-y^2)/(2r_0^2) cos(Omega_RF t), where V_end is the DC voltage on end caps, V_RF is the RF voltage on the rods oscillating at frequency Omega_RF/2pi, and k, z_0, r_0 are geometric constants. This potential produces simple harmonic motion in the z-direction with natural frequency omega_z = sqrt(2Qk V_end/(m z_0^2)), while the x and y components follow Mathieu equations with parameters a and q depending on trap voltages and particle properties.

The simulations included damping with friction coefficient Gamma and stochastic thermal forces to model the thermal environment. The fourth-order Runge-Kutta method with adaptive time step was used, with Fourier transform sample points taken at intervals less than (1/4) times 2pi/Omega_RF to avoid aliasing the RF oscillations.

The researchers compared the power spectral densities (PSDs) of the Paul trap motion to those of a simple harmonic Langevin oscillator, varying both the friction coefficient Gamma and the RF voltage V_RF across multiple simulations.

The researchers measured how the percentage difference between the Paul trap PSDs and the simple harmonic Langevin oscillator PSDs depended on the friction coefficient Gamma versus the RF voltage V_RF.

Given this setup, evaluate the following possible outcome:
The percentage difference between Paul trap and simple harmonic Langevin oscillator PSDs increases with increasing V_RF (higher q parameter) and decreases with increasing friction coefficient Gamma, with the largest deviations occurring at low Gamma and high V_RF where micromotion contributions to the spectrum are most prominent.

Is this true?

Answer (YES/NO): NO